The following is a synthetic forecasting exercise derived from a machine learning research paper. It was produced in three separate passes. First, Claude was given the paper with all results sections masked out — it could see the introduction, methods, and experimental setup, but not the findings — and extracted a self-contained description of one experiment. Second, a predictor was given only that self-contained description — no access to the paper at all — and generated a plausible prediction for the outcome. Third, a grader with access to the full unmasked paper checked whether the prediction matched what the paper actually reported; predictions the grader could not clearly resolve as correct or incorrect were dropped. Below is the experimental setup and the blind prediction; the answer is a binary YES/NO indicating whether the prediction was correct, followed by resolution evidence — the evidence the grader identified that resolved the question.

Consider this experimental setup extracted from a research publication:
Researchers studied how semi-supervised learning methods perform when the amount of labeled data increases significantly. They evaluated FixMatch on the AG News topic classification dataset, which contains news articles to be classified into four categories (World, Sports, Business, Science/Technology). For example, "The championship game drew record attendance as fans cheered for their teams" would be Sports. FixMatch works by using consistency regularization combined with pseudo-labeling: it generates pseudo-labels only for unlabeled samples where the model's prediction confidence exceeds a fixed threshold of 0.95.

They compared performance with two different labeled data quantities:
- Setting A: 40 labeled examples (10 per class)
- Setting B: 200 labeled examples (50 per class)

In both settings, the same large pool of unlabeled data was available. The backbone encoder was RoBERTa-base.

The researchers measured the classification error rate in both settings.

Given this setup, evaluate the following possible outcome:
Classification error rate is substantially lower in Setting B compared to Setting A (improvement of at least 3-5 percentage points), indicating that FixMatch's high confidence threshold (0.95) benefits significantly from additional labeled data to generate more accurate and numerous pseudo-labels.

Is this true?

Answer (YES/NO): YES